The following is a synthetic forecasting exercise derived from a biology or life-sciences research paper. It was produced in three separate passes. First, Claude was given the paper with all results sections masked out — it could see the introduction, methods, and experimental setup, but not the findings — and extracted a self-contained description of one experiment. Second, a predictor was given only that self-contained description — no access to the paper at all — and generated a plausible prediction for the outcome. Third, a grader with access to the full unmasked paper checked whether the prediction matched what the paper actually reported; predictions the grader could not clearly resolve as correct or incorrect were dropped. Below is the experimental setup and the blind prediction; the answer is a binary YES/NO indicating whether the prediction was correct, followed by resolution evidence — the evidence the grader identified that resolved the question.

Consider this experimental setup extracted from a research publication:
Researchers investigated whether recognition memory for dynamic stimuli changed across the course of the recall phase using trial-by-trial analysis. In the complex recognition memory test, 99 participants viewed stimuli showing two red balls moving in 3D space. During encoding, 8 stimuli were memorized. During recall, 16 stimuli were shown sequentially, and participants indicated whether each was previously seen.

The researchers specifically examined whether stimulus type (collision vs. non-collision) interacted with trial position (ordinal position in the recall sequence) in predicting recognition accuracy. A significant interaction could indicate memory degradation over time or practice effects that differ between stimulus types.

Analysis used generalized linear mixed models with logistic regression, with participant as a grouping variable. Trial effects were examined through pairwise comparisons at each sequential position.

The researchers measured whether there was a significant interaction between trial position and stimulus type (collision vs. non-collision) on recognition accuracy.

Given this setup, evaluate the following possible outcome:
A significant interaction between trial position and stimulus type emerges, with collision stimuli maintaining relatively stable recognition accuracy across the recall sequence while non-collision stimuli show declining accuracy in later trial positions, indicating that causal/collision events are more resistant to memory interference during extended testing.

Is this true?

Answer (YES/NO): NO